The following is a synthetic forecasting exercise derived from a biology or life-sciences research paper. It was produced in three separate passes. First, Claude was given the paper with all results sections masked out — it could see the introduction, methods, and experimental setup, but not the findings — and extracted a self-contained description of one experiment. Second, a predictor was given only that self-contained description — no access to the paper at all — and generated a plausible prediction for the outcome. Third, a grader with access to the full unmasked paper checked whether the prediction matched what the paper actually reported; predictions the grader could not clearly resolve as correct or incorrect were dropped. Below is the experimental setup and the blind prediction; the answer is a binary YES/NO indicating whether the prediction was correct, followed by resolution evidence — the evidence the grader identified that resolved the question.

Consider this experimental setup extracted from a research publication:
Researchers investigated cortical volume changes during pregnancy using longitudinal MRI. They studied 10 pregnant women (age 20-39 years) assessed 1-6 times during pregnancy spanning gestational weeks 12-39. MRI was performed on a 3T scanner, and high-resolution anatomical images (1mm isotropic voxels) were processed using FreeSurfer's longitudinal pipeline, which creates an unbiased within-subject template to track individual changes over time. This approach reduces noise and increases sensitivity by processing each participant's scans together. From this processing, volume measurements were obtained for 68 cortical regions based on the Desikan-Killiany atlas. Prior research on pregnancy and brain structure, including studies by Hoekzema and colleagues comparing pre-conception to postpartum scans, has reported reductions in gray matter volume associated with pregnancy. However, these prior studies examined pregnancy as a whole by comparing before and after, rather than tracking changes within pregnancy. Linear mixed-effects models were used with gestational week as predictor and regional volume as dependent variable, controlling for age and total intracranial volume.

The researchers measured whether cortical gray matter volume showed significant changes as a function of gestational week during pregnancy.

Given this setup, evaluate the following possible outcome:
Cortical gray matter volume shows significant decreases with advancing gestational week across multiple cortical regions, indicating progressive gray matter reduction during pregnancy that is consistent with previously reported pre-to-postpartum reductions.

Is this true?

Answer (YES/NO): YES